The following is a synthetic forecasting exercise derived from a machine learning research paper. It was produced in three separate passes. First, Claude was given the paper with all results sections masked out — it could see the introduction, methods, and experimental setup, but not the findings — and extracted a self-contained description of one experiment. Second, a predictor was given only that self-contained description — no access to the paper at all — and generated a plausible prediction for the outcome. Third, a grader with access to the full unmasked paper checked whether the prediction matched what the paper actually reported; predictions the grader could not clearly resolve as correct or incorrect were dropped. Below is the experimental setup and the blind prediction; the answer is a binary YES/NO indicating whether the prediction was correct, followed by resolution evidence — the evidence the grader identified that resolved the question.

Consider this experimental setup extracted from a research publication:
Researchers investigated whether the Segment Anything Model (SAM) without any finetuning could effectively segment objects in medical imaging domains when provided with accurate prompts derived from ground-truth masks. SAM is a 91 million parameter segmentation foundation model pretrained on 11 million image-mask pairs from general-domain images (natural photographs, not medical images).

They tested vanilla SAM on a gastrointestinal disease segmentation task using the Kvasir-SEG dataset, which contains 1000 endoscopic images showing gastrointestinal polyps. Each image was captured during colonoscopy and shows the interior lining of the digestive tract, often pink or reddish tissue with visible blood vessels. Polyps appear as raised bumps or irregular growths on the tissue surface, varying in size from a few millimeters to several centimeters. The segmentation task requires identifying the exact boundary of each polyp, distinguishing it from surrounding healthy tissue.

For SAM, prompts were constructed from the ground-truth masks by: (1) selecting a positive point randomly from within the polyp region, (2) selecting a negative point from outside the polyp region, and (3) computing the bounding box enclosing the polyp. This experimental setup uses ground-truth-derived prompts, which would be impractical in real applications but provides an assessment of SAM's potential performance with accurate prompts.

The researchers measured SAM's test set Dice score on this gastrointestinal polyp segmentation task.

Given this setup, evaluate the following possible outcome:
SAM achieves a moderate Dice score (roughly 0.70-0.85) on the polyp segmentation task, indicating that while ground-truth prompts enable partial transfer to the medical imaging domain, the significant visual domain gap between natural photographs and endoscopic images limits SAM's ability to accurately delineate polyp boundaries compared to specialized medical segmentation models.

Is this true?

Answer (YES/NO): NO